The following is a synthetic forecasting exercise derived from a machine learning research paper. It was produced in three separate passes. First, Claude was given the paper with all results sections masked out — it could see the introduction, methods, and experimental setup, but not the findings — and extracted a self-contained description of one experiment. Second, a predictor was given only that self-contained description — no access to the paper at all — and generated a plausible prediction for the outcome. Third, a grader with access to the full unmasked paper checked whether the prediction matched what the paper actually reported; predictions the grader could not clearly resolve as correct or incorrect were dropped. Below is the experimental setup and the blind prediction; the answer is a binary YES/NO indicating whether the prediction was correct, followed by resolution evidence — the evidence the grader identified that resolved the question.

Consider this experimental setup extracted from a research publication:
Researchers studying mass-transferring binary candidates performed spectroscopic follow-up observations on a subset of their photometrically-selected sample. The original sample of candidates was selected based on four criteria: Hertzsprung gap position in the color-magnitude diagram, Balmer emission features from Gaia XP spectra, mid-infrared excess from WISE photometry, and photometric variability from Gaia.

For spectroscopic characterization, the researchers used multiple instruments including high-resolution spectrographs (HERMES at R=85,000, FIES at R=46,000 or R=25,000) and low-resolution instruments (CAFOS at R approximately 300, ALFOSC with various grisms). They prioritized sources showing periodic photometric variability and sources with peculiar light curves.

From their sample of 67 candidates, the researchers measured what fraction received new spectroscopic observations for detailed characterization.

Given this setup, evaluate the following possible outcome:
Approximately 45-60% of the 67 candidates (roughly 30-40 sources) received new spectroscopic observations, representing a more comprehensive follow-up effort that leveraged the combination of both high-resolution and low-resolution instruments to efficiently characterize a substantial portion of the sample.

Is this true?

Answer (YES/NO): NO